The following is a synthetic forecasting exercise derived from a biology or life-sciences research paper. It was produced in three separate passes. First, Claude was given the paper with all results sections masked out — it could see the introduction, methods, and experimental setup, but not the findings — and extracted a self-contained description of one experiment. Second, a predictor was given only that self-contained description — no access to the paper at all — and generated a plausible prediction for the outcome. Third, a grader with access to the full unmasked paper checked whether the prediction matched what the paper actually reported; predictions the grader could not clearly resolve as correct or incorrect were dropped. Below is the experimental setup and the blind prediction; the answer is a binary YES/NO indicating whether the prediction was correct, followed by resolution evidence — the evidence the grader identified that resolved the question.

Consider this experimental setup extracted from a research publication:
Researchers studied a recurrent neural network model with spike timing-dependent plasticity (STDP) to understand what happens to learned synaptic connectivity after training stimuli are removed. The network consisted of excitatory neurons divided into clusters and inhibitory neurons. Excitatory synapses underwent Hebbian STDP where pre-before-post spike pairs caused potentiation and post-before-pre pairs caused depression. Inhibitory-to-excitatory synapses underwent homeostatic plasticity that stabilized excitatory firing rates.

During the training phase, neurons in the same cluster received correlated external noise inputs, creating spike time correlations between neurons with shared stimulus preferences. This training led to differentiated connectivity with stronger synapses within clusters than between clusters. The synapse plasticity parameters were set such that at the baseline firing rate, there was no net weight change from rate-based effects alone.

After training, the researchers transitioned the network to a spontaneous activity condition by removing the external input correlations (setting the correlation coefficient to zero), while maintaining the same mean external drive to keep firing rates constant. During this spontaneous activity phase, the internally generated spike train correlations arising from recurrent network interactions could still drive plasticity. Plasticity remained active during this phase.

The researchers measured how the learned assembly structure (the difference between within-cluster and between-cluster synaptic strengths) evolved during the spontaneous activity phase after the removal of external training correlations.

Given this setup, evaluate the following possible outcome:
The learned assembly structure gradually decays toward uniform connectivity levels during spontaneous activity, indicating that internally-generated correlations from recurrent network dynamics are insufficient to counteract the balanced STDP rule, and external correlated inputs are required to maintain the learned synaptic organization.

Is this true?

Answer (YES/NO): NO